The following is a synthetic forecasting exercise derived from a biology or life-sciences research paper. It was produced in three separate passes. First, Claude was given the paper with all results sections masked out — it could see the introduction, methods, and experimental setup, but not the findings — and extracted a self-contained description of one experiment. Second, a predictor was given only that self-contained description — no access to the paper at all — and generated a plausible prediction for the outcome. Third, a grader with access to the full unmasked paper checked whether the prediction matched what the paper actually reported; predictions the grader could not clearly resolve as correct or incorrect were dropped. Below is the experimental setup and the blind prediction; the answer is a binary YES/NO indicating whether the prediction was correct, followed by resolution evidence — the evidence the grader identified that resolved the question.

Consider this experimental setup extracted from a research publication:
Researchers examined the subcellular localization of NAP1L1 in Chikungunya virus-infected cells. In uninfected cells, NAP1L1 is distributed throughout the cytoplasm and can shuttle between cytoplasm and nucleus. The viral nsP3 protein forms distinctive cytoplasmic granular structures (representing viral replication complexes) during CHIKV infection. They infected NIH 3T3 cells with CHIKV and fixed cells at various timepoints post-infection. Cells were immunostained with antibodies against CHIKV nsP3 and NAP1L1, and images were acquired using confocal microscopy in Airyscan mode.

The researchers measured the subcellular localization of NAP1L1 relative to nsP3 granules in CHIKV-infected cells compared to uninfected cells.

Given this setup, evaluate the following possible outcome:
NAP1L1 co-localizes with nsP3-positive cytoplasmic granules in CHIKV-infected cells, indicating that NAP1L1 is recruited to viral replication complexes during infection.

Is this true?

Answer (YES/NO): YES